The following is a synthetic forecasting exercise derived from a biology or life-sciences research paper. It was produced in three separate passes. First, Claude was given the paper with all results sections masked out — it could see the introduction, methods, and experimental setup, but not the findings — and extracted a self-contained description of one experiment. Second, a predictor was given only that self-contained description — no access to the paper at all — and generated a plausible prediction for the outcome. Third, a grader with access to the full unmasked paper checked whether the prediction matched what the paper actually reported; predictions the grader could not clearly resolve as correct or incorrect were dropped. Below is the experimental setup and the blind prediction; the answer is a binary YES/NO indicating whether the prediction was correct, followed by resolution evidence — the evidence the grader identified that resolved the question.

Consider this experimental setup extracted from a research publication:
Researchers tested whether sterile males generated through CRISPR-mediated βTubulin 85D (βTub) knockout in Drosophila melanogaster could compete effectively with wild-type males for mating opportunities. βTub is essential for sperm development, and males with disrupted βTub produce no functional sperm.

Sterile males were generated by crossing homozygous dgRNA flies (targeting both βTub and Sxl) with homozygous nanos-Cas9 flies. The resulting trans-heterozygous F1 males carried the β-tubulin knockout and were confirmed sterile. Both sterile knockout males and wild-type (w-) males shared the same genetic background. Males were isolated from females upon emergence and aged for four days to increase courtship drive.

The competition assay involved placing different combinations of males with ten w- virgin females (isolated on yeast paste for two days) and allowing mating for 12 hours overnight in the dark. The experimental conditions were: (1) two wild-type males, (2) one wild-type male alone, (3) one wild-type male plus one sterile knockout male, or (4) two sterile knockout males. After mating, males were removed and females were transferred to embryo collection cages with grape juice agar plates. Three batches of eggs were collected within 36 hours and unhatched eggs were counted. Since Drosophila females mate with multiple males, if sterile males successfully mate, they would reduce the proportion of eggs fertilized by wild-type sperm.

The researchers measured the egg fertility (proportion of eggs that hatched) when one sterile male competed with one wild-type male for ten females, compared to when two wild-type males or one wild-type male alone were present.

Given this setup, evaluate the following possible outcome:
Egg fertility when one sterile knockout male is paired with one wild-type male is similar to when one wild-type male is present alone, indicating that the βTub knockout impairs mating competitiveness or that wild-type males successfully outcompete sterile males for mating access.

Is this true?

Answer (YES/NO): NO